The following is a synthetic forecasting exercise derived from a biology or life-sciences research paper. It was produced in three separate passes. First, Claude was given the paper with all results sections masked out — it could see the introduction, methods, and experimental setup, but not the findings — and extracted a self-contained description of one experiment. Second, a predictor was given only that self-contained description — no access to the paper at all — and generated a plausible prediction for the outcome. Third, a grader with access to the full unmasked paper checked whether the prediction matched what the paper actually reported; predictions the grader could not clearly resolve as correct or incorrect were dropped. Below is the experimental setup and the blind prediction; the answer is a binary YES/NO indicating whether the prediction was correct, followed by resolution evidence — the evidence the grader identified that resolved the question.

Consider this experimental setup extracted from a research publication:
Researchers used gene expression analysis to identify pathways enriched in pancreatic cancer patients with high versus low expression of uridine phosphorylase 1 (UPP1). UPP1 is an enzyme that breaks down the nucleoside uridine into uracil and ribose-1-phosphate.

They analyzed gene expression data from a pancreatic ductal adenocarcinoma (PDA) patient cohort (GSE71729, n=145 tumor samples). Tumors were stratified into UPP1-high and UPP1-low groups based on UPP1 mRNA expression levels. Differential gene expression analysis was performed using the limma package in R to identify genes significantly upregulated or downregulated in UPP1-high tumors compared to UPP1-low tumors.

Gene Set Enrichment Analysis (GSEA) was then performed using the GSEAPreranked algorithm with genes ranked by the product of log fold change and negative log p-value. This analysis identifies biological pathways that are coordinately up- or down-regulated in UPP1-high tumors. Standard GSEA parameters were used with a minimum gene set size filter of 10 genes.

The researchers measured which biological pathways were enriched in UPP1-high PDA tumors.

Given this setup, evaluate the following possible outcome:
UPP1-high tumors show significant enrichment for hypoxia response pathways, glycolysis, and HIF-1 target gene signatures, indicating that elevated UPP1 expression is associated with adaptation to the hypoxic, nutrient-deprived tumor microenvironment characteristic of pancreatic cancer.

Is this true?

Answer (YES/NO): YES